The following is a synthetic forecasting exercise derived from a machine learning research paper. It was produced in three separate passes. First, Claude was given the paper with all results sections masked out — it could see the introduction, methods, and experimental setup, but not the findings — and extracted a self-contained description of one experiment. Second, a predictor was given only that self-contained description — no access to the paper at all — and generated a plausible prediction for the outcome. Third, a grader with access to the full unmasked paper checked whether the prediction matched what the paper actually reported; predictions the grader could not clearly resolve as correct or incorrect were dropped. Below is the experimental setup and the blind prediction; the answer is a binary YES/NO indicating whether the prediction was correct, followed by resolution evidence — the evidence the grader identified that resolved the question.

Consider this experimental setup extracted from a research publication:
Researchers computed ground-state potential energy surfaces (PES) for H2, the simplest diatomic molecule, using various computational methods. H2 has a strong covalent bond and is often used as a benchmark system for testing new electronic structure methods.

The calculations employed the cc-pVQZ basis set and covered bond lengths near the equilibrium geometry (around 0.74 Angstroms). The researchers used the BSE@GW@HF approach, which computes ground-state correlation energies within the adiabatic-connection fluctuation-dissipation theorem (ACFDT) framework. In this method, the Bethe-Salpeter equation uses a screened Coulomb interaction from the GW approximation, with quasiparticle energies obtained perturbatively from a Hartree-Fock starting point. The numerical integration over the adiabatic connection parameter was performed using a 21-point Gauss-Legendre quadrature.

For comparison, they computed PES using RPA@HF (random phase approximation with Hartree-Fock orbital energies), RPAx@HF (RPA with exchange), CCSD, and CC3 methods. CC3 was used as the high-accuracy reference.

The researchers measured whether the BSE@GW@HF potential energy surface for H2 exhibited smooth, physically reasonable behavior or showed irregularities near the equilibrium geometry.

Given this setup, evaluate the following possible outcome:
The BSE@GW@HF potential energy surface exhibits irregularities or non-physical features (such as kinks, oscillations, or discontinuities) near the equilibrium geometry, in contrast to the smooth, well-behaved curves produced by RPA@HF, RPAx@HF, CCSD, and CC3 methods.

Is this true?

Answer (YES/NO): NO